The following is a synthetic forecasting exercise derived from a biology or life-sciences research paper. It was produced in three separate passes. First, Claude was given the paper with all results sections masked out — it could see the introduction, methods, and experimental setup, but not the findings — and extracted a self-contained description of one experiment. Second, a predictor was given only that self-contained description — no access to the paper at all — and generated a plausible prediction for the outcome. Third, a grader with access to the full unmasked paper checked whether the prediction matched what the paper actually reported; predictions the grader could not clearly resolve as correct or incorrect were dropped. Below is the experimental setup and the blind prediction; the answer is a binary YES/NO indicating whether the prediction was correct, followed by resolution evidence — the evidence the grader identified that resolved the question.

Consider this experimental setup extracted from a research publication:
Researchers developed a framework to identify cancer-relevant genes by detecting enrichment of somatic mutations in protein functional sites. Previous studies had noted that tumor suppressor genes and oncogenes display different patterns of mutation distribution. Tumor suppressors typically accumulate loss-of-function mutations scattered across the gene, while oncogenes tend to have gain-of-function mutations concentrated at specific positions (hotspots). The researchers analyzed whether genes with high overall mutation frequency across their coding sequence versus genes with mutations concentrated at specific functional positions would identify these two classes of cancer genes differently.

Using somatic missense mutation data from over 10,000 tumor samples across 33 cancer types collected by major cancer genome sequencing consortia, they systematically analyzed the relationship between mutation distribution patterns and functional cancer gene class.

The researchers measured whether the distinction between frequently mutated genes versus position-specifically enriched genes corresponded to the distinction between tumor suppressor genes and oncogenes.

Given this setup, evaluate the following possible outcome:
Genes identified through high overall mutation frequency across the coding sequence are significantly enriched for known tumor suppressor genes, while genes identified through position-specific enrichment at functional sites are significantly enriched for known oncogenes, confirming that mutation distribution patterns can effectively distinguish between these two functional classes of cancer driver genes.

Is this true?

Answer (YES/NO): NO